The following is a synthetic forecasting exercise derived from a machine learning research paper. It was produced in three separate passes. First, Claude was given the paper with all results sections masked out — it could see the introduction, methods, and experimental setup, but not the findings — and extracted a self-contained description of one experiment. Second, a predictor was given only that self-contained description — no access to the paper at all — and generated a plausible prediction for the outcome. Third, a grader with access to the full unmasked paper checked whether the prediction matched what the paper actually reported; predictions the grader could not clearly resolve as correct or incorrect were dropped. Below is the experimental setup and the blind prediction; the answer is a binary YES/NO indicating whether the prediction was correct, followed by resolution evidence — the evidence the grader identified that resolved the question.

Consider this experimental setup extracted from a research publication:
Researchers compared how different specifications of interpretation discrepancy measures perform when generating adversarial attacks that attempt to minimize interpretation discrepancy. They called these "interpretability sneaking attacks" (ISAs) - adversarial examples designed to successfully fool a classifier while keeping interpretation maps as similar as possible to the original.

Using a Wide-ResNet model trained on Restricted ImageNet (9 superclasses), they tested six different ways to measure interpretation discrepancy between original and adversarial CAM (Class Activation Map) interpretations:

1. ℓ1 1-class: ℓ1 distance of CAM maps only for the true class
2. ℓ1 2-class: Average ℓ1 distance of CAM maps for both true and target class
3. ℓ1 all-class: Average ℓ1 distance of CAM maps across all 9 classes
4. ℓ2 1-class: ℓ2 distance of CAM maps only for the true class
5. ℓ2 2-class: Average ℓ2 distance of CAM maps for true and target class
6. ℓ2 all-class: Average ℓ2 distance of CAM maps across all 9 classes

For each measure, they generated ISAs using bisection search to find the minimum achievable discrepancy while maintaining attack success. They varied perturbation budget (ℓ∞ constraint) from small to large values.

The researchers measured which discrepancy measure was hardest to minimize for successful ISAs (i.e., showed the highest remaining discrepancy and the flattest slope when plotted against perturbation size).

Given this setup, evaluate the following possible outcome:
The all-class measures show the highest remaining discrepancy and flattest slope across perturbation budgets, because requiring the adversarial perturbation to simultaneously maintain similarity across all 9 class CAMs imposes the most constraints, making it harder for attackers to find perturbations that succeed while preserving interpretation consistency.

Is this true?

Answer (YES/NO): NO